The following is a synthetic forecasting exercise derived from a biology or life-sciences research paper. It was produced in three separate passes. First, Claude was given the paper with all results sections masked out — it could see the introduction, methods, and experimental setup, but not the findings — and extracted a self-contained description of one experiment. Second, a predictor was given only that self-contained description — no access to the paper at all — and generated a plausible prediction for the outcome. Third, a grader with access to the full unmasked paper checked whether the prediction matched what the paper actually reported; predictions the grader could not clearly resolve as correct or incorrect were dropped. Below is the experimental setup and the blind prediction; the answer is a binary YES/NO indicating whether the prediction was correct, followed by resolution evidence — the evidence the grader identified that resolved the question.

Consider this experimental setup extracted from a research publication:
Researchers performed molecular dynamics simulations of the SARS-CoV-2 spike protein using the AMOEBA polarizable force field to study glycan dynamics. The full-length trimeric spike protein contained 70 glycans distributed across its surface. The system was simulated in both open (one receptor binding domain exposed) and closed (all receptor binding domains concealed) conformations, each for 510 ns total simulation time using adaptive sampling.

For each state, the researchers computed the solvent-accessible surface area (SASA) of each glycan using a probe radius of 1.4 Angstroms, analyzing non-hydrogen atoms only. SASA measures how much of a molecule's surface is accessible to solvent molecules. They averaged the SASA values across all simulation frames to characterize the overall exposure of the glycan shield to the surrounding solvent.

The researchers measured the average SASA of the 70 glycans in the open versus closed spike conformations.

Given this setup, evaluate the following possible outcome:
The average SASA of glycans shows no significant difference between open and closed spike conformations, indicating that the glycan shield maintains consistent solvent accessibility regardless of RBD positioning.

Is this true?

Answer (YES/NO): YES